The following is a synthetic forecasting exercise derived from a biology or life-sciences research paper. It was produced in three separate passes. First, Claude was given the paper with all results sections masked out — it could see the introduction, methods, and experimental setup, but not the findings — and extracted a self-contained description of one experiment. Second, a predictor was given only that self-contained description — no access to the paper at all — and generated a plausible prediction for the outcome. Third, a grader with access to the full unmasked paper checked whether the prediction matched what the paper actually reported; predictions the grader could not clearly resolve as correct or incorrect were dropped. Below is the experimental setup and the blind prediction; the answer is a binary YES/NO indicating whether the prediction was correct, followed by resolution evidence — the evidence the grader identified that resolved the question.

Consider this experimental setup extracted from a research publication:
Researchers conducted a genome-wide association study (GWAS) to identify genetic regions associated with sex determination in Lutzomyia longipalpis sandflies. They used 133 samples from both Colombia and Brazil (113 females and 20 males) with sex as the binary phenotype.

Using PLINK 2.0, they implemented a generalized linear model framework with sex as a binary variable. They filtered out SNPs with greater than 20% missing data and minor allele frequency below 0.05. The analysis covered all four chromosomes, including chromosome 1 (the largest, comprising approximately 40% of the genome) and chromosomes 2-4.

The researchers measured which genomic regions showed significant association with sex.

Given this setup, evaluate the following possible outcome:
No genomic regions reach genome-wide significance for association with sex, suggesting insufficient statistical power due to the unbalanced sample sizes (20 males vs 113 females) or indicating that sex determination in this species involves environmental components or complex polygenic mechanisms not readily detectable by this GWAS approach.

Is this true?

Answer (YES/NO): NO